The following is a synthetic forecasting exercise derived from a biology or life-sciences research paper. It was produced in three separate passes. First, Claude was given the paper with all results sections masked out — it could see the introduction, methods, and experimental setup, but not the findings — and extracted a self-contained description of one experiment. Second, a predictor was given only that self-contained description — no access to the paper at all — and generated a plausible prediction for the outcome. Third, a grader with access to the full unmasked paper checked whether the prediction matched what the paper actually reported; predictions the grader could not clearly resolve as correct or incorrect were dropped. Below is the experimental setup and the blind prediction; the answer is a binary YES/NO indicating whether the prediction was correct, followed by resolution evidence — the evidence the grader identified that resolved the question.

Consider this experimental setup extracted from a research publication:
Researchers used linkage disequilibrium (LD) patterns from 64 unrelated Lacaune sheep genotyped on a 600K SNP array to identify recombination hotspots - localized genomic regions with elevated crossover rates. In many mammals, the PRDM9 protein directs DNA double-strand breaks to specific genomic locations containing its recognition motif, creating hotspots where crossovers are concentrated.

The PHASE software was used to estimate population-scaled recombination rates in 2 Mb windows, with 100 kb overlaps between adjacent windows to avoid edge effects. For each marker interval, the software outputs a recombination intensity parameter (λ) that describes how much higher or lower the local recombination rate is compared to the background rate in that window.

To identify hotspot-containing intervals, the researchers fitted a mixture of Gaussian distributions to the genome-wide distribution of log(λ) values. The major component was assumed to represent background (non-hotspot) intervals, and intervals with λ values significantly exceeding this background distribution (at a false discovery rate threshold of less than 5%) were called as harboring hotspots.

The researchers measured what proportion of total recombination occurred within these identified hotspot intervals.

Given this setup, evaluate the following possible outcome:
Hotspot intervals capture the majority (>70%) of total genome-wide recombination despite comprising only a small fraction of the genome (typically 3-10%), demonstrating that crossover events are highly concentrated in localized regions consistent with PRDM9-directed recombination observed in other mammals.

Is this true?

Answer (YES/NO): NO